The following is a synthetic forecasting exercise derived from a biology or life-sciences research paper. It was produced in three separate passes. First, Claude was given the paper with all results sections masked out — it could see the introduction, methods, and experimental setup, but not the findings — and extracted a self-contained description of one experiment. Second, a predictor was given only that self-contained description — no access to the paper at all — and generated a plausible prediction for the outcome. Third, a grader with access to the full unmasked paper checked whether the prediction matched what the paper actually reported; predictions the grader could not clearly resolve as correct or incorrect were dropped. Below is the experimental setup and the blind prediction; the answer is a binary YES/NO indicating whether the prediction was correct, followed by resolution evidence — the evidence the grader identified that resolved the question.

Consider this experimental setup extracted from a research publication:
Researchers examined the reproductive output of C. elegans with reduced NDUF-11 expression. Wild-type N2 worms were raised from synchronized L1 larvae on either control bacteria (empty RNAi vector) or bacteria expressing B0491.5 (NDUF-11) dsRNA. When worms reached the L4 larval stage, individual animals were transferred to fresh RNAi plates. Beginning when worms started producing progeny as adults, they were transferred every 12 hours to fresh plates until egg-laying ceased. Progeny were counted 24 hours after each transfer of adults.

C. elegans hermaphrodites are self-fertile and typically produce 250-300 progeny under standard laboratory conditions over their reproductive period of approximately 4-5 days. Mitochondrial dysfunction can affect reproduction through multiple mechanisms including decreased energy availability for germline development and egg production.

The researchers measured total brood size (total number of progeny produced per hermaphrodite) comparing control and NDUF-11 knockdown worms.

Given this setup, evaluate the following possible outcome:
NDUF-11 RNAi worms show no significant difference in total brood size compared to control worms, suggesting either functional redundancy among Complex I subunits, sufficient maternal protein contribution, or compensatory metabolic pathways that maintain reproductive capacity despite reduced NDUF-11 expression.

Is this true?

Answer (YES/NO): NO